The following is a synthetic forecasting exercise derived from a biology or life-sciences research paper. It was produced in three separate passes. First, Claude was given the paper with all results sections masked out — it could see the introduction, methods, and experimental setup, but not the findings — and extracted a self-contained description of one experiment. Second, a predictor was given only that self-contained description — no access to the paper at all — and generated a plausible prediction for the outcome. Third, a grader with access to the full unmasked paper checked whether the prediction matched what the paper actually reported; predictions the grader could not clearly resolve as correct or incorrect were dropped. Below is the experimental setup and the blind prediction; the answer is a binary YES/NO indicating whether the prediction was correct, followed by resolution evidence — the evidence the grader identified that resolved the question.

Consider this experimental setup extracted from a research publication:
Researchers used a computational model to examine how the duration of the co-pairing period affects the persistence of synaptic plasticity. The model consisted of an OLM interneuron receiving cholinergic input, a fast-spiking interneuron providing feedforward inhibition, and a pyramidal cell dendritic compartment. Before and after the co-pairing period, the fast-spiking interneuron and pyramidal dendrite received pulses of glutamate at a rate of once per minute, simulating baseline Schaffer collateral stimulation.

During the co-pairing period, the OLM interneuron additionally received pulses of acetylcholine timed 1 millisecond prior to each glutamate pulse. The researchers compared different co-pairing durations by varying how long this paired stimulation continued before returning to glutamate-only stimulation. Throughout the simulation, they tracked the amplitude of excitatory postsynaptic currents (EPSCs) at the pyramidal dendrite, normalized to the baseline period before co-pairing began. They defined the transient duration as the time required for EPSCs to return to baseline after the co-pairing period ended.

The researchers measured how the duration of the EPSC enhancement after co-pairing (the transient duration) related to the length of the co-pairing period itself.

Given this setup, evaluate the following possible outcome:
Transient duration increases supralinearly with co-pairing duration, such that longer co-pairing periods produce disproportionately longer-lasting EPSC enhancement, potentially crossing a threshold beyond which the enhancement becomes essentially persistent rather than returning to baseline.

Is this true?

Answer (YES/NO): NO